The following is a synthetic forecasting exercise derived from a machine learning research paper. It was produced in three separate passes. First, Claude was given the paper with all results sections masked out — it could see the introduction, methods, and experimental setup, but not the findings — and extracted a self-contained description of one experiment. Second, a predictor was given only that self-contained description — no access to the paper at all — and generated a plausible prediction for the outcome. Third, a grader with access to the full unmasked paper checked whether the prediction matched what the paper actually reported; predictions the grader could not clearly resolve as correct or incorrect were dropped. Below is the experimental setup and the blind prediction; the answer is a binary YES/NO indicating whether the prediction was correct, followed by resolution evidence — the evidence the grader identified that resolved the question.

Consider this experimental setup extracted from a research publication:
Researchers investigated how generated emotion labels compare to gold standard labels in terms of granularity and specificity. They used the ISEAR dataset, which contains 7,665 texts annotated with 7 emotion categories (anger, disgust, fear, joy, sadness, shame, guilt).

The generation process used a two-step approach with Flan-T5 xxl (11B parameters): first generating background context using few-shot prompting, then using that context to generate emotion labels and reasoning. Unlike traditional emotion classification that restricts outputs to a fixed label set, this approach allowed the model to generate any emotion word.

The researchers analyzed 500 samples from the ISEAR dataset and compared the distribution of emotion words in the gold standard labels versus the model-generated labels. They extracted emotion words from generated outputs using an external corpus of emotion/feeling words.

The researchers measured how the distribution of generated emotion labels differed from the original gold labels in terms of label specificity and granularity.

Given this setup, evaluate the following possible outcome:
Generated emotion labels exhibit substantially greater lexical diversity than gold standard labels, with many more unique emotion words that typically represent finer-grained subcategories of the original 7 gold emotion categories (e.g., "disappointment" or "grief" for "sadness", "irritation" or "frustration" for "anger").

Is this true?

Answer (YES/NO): YES